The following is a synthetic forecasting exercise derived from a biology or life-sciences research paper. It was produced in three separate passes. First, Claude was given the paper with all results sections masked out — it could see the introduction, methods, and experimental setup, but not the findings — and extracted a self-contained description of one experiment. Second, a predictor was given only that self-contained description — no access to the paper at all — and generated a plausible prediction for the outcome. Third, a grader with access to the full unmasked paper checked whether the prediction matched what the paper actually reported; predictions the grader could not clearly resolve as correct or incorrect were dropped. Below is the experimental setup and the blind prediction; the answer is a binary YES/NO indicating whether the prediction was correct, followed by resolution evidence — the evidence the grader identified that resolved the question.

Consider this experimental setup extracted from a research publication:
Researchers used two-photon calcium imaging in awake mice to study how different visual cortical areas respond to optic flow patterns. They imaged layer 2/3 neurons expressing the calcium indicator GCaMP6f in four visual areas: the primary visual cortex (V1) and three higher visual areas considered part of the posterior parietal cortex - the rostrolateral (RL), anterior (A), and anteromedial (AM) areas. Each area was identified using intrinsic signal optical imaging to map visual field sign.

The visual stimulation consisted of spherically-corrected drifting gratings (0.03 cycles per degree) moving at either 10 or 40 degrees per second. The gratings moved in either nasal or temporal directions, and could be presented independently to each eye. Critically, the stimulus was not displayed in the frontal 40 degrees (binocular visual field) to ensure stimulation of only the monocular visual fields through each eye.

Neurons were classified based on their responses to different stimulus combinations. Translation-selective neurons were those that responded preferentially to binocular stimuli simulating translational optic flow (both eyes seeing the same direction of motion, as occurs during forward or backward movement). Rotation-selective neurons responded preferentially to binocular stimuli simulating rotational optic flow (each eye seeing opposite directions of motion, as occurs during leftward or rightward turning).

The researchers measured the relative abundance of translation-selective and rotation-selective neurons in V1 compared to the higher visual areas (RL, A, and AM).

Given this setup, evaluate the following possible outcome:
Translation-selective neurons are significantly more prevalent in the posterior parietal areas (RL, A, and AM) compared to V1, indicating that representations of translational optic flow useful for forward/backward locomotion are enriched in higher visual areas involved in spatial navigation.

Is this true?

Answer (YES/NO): YES